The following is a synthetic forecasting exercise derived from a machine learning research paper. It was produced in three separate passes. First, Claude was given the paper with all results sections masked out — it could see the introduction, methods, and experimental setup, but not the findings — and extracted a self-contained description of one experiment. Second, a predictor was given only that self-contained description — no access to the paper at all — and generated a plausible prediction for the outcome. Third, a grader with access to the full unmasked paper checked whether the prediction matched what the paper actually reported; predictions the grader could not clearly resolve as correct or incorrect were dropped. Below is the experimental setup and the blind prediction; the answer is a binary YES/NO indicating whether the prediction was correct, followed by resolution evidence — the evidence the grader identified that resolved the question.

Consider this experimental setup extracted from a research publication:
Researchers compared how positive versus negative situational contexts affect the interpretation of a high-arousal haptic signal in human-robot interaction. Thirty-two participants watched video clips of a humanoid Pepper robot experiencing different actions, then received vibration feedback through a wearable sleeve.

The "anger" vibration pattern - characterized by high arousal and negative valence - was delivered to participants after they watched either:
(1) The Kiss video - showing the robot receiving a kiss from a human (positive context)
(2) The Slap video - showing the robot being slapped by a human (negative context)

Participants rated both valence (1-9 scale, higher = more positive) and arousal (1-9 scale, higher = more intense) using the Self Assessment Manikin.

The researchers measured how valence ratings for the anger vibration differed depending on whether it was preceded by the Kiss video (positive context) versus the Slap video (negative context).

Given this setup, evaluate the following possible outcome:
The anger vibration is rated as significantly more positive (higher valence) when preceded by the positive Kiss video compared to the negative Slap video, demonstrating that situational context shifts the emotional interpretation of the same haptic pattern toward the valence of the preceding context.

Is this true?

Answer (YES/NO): YES